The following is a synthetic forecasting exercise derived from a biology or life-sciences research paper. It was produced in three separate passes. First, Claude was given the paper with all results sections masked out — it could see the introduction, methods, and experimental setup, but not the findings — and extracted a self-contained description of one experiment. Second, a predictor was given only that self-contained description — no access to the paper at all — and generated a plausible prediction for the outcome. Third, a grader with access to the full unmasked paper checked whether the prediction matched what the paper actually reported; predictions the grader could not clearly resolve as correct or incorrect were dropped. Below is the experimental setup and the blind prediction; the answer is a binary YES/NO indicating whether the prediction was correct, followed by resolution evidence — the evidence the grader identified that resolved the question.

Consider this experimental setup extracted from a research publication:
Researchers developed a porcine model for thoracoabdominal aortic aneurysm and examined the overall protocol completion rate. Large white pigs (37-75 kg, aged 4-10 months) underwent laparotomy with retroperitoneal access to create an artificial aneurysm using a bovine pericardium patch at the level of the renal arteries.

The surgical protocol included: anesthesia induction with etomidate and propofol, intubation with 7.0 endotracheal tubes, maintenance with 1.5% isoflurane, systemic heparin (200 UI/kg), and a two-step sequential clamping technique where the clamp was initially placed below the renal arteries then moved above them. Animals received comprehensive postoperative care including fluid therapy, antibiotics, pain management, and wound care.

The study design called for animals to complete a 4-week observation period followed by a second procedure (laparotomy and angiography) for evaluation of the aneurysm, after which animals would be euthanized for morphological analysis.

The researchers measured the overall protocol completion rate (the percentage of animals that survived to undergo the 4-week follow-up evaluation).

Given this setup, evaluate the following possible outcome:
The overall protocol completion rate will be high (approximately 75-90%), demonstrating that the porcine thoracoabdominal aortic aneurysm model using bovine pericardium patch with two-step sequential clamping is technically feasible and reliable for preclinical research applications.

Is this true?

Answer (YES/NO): NO